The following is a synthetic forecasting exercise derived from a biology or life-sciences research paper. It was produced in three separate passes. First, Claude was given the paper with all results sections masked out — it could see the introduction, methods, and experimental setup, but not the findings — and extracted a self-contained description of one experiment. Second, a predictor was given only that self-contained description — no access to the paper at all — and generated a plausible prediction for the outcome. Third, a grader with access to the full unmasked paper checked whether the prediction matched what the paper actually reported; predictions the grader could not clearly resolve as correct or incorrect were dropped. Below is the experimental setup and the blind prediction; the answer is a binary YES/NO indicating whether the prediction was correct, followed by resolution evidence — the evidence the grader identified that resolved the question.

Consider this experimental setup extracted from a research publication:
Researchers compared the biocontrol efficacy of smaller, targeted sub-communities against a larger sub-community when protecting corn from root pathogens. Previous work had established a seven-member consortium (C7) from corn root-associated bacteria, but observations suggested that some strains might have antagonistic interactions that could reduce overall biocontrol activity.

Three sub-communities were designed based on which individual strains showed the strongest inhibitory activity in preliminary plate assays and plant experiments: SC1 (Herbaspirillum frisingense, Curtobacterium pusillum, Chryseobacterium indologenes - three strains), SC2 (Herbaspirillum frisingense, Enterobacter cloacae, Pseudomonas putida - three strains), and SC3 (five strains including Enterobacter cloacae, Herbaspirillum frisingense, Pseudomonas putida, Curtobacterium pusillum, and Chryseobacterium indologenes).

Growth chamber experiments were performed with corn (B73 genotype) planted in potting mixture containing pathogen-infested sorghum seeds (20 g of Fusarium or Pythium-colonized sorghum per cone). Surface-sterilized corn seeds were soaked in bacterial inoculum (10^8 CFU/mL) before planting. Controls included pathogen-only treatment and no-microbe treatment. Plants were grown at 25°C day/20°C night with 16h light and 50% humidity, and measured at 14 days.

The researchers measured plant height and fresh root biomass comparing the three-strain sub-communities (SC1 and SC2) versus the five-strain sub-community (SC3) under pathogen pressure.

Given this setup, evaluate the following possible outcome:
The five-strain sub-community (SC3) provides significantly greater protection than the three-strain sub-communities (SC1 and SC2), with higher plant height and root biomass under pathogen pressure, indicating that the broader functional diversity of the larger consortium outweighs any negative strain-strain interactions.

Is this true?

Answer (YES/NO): NO